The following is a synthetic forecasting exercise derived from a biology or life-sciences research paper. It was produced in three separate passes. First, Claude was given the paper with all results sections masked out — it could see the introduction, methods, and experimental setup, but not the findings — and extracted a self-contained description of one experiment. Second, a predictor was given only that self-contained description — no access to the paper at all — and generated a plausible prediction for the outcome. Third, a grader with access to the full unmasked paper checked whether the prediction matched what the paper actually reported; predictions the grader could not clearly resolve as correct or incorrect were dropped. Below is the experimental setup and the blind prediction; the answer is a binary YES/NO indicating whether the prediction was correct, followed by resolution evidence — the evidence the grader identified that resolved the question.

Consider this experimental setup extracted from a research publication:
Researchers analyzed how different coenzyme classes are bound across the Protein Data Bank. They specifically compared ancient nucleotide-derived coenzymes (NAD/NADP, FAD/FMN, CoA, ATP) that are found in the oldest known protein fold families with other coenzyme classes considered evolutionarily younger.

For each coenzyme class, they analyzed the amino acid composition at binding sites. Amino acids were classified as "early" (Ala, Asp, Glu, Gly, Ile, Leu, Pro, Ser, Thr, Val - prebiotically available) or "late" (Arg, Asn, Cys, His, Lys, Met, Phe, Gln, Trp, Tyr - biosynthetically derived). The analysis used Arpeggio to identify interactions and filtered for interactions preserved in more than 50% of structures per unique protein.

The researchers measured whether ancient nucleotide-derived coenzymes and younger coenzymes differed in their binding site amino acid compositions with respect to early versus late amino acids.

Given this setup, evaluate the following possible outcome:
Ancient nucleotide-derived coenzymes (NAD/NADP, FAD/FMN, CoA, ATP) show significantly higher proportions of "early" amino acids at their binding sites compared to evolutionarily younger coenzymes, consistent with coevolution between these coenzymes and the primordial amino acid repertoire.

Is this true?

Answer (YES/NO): YES